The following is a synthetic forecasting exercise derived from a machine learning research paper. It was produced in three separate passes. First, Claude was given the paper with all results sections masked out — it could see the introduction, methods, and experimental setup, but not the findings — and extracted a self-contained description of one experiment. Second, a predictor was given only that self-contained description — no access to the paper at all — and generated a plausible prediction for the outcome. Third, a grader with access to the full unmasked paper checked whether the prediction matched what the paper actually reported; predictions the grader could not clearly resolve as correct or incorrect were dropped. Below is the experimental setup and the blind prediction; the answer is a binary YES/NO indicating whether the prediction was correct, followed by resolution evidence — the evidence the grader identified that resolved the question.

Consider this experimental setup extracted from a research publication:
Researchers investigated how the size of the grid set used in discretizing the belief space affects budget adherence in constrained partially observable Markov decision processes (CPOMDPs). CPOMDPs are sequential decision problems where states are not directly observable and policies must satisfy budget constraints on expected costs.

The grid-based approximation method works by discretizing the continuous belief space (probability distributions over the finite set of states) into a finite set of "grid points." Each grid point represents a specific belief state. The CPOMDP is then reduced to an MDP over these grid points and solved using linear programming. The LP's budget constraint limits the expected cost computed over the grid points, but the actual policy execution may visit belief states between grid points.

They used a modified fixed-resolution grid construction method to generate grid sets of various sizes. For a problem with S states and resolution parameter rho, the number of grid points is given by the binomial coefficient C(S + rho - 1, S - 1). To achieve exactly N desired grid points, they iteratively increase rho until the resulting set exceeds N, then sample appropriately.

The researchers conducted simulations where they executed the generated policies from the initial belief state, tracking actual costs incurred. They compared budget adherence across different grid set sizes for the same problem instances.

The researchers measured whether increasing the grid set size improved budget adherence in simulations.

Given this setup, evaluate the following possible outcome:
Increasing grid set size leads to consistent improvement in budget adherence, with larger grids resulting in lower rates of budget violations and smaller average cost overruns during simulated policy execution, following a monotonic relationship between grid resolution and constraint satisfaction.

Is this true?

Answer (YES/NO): NO